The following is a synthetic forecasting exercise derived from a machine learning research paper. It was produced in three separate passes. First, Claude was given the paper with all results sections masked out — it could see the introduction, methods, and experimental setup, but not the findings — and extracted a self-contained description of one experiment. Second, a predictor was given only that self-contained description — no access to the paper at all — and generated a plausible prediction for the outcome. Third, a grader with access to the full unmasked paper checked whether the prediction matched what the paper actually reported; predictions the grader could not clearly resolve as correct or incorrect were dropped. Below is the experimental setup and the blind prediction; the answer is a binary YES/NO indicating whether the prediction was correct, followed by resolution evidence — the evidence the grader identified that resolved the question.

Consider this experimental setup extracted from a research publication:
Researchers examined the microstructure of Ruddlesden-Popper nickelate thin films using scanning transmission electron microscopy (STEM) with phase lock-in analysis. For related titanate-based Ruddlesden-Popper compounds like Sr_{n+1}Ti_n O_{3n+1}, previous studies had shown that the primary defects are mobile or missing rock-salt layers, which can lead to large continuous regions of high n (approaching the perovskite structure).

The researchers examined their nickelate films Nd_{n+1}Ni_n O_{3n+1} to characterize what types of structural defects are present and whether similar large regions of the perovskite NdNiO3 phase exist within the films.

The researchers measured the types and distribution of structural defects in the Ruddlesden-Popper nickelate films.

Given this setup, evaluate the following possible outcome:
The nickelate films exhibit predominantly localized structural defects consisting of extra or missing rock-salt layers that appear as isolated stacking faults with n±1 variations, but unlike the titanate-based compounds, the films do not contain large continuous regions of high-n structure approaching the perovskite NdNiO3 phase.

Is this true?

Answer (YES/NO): YES